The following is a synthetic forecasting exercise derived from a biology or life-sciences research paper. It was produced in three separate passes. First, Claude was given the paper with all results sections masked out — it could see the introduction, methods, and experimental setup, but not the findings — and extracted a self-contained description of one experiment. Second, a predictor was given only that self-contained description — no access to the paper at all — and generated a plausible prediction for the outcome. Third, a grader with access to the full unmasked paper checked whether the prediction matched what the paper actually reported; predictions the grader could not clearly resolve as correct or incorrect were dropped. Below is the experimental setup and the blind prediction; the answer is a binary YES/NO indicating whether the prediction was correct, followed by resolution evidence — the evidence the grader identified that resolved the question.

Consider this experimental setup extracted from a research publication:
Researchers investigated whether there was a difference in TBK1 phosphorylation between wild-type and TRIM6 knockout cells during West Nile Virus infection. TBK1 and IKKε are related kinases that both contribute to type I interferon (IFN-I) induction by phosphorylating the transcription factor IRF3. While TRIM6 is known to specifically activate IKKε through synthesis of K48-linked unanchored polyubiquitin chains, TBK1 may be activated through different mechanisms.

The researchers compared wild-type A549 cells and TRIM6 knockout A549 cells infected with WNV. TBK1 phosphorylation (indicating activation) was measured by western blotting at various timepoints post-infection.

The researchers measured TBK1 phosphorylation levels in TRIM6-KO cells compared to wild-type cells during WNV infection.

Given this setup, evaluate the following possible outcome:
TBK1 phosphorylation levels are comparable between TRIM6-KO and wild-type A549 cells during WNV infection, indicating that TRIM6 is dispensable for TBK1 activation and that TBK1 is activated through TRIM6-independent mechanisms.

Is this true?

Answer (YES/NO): YES